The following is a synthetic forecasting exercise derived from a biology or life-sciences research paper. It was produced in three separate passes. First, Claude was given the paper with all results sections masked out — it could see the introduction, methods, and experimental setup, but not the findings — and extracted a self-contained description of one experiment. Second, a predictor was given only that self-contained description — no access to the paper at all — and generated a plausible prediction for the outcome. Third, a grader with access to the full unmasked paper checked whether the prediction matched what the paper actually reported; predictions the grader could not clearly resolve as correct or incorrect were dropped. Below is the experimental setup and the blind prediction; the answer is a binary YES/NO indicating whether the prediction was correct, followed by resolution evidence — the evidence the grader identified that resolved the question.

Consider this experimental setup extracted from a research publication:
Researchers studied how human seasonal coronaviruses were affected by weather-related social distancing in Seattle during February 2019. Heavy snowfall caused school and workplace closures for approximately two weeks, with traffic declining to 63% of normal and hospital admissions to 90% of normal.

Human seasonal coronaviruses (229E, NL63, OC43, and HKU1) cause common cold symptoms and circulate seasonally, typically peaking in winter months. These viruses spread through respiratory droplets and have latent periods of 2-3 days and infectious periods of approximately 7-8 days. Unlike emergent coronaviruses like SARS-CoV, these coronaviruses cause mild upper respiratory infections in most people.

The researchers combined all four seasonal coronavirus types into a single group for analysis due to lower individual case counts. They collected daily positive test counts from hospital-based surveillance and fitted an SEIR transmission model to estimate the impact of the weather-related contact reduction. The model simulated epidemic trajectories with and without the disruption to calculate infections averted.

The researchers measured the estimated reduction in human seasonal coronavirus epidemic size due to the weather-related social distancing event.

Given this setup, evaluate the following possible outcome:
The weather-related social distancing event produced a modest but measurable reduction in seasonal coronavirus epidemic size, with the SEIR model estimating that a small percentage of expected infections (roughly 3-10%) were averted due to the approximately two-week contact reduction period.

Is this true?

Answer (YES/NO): YES